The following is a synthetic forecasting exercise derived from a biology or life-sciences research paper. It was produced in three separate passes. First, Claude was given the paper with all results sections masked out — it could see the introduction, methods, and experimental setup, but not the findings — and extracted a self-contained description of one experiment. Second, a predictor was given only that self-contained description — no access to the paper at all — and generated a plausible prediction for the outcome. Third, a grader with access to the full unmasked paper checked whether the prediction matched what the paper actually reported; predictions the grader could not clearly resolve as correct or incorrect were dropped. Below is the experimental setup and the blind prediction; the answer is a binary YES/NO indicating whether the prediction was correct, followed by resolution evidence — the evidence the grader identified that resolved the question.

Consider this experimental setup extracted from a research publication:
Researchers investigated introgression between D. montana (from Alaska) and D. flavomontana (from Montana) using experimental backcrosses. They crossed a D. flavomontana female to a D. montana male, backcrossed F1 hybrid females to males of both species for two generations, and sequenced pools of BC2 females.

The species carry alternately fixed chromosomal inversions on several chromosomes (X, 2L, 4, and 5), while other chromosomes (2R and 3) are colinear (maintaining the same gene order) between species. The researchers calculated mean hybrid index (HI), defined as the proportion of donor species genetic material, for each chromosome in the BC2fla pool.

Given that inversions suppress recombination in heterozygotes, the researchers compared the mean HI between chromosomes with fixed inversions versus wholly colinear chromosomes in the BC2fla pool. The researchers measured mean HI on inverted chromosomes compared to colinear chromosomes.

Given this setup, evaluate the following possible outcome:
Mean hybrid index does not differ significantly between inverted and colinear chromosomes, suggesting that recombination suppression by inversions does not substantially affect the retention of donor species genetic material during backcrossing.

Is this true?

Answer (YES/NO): NO